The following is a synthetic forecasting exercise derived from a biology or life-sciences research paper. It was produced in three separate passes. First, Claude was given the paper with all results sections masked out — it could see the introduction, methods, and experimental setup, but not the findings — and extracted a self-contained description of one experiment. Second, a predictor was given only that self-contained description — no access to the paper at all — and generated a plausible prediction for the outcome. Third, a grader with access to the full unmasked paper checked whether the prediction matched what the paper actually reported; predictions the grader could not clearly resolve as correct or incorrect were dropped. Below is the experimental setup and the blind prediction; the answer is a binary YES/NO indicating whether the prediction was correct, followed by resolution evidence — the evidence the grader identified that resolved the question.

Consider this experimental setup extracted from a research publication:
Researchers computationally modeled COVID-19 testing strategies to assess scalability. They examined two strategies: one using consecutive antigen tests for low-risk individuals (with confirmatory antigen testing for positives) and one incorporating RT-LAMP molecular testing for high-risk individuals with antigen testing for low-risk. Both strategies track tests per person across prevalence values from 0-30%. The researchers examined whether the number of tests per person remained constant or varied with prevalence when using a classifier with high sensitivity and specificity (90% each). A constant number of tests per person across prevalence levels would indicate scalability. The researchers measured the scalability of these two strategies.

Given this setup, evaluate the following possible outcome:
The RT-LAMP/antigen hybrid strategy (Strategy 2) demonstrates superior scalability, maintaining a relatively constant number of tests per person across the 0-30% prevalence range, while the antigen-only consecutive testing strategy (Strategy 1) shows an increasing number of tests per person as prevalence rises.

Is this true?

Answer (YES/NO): NO